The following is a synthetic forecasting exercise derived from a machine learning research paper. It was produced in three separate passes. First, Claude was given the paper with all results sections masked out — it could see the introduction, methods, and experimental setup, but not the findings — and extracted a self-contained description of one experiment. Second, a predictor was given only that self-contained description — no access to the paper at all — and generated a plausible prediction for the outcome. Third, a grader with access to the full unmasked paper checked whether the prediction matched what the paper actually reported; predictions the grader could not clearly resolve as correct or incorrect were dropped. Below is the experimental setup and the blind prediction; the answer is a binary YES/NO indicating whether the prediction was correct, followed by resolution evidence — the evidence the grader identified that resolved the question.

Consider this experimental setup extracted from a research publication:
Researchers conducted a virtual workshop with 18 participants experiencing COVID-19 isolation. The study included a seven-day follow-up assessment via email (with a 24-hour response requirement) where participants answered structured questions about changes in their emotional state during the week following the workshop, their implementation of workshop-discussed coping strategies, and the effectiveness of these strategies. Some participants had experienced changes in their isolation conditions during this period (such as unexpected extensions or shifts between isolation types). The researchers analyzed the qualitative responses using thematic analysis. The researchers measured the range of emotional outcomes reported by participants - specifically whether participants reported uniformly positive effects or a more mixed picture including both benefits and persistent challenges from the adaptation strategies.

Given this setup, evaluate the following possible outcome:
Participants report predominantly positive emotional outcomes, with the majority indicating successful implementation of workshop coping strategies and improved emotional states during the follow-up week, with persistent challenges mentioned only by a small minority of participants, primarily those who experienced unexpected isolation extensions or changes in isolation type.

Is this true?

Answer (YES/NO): NO